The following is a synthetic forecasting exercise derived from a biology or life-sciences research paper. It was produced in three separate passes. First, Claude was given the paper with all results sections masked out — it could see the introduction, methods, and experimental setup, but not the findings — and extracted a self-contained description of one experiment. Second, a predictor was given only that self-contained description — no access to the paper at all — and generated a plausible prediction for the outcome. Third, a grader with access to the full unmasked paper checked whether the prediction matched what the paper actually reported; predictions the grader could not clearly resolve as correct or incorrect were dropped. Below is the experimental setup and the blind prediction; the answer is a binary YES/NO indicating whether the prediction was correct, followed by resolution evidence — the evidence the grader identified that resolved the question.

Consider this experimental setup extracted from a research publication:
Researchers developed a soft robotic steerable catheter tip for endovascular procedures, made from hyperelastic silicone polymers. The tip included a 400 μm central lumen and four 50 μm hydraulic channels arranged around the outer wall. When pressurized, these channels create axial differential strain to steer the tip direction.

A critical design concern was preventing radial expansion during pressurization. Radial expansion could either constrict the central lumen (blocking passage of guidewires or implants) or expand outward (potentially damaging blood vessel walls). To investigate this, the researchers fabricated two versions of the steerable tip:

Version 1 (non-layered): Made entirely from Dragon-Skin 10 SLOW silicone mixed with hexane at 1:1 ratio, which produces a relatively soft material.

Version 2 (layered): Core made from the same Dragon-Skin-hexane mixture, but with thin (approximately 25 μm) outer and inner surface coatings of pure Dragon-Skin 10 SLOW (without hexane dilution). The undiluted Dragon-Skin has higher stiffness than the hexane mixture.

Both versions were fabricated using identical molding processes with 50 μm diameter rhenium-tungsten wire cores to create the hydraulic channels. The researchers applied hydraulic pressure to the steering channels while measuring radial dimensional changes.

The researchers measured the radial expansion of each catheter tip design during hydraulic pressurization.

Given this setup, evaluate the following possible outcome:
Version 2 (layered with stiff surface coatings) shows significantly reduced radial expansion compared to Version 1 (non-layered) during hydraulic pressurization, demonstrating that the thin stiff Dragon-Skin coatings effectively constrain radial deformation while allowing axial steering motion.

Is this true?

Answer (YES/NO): YES